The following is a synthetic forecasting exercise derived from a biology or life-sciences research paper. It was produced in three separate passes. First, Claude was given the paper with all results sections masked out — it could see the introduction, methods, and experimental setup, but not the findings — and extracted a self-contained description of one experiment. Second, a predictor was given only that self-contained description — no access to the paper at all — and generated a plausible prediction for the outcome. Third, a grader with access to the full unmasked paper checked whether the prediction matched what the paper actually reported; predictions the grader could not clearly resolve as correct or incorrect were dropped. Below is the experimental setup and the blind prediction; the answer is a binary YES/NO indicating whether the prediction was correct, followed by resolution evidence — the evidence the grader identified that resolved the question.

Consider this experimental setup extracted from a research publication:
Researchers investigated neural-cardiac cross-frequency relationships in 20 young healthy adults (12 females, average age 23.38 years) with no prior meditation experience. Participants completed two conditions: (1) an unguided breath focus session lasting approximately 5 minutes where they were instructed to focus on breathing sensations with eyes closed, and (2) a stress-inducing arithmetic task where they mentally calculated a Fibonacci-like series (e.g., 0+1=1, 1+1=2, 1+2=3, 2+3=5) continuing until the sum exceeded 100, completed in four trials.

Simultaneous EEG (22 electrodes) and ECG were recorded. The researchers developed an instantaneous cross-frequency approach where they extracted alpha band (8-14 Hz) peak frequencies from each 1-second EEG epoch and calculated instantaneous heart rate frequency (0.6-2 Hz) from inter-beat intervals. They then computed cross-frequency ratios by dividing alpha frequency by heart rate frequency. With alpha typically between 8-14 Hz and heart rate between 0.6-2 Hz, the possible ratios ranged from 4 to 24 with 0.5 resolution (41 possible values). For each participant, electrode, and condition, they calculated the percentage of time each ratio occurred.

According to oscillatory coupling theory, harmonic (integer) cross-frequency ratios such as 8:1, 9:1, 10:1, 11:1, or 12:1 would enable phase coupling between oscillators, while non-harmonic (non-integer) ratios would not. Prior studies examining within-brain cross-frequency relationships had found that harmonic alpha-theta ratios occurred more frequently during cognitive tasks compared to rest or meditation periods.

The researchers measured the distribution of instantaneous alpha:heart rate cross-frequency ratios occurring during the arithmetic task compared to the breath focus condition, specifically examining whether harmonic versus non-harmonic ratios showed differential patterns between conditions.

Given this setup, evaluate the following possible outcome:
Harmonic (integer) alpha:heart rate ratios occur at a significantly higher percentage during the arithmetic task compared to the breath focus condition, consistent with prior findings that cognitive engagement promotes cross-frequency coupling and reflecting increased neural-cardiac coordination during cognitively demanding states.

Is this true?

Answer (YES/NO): YES